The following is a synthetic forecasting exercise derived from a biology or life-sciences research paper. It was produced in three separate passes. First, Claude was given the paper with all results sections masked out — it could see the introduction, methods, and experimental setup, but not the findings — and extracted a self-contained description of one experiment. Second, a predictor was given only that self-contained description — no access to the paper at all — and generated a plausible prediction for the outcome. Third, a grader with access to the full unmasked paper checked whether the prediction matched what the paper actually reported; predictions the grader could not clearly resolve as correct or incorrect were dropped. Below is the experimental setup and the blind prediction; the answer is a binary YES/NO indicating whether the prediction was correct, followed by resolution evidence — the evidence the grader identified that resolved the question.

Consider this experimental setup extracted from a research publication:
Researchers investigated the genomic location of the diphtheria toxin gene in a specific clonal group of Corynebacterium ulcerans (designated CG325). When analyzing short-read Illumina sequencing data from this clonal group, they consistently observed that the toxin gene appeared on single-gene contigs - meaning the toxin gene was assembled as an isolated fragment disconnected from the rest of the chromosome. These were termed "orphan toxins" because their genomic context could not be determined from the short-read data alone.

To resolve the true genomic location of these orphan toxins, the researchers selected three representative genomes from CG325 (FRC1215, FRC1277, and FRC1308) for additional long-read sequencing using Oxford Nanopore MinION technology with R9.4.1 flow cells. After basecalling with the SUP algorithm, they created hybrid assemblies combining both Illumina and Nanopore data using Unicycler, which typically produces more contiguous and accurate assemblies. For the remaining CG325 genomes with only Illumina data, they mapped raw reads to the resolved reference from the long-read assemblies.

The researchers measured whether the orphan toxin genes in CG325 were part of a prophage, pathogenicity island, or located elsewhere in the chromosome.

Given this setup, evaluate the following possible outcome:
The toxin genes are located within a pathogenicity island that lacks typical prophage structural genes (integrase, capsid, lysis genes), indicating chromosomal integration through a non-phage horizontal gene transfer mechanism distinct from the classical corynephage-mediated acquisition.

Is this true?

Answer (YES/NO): NO